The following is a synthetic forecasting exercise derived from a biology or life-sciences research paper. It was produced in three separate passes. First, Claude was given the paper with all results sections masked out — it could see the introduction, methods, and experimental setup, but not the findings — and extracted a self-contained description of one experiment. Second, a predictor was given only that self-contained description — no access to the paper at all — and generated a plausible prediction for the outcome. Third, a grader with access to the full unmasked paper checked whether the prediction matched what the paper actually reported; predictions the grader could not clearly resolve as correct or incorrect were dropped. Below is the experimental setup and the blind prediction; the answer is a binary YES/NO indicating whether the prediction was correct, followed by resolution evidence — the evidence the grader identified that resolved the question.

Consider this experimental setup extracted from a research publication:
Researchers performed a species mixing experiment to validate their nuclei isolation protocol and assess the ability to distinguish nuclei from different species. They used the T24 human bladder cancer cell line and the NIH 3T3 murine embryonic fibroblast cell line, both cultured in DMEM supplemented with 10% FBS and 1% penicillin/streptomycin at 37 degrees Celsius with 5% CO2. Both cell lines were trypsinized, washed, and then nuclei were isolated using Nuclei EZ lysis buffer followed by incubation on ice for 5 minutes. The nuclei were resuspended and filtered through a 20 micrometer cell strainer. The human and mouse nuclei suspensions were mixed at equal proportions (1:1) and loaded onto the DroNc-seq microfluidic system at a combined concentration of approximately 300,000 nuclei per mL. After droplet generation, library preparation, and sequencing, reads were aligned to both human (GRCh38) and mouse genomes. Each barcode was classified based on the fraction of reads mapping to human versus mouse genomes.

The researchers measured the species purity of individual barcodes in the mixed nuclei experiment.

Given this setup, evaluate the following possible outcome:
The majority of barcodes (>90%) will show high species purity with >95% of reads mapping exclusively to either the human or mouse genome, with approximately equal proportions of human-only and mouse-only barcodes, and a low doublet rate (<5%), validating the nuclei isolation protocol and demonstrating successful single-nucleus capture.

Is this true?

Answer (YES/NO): YES